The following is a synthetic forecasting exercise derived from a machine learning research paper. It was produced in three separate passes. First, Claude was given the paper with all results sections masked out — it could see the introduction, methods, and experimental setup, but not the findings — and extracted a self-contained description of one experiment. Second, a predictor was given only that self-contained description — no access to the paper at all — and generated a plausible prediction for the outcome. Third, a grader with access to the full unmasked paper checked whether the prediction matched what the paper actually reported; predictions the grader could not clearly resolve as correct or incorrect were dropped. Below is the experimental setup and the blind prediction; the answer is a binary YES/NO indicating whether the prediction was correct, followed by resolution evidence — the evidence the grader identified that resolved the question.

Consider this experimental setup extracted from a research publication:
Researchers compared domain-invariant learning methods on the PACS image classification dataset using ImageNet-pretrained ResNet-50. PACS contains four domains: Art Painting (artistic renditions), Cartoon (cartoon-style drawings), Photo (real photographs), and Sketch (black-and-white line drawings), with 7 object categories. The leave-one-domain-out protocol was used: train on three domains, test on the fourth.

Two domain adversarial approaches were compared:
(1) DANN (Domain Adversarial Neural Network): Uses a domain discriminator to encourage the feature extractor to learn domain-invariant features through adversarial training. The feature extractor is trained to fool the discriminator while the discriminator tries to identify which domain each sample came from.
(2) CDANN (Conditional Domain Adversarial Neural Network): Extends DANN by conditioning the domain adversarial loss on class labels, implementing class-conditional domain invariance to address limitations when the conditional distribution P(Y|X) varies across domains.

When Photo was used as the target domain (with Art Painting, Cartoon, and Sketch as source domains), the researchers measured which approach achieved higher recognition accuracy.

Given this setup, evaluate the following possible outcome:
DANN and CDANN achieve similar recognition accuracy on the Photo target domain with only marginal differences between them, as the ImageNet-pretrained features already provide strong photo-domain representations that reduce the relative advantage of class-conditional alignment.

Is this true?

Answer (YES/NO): NO